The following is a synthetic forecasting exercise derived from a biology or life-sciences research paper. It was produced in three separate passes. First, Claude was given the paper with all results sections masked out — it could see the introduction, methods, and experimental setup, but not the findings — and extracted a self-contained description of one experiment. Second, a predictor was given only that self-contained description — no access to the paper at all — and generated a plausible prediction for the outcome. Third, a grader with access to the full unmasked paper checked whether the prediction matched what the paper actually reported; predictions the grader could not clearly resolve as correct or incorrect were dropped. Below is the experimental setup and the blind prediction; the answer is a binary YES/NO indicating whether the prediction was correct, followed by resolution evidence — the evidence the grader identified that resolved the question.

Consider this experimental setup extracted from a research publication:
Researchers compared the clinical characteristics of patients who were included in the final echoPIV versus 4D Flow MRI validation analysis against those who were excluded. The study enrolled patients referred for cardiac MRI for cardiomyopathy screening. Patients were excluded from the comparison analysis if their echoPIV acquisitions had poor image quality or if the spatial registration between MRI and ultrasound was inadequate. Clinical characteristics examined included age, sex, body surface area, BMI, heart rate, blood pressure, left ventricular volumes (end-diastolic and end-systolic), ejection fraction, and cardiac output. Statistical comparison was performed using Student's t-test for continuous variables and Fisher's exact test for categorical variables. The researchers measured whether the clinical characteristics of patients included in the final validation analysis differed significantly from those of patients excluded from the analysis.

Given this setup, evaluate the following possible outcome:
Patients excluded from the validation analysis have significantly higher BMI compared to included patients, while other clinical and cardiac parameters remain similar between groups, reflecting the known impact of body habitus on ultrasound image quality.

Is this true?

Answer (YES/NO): NO